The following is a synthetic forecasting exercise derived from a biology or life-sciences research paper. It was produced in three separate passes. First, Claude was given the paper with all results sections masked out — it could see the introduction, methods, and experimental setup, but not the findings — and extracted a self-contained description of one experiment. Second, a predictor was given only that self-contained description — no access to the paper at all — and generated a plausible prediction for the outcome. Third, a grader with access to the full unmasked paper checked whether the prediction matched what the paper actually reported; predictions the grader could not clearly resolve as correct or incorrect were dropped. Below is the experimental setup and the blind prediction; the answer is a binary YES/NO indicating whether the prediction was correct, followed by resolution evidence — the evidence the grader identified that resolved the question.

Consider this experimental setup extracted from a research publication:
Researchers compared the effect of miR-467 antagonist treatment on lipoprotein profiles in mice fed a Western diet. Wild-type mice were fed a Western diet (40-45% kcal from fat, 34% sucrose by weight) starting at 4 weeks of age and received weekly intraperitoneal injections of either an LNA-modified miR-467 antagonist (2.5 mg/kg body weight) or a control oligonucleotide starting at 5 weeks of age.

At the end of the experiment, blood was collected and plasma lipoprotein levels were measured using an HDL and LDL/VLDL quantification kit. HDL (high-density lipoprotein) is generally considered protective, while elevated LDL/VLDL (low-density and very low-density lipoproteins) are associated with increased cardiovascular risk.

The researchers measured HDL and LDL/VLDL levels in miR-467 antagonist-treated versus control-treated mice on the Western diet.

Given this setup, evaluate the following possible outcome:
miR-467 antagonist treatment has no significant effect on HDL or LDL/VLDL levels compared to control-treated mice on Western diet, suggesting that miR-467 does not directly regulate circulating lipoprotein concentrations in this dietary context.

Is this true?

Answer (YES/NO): YES